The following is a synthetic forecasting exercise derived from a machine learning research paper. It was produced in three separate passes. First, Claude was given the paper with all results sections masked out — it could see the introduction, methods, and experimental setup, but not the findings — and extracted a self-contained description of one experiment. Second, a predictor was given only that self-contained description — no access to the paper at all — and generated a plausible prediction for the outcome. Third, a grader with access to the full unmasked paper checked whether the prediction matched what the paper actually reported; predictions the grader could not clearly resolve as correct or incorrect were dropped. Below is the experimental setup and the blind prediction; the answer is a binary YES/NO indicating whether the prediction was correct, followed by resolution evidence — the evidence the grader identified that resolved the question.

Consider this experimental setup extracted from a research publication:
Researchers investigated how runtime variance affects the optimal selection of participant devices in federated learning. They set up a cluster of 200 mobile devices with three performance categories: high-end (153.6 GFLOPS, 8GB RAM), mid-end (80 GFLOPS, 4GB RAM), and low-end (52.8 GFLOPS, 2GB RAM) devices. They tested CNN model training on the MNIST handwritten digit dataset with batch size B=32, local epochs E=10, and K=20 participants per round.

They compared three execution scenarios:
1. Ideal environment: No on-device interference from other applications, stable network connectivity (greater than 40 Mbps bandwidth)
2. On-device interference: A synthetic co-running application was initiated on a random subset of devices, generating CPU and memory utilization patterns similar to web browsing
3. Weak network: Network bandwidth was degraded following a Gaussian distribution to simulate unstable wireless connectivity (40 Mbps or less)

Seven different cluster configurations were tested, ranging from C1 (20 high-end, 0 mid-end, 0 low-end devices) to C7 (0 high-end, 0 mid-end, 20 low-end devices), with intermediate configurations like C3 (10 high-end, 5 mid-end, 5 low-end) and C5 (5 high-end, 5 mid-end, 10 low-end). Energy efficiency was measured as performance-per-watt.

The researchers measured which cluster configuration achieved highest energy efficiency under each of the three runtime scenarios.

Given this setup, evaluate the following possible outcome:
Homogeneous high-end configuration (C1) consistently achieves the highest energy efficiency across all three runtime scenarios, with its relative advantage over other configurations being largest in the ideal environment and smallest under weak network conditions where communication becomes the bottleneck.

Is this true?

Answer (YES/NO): NO